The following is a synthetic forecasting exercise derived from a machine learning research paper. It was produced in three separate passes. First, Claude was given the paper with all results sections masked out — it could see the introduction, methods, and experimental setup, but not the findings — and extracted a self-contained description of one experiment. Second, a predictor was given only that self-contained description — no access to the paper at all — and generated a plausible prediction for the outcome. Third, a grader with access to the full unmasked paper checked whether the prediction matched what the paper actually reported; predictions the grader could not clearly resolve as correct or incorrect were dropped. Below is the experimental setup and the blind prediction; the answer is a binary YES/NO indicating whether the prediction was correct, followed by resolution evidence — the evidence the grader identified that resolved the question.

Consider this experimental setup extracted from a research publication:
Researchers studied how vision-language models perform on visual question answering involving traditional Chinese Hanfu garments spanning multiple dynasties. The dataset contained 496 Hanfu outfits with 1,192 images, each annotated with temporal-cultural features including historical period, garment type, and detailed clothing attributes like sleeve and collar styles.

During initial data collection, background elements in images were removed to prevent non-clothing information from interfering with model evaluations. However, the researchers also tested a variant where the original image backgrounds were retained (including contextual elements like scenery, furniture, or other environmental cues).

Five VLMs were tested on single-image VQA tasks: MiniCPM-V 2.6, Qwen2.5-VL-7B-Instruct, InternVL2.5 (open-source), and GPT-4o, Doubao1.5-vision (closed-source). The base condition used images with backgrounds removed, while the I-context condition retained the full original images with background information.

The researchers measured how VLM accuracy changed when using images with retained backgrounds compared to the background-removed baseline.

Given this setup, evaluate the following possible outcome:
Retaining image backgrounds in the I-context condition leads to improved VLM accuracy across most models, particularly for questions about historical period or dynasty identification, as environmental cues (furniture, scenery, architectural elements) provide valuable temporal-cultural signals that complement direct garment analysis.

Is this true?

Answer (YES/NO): YES